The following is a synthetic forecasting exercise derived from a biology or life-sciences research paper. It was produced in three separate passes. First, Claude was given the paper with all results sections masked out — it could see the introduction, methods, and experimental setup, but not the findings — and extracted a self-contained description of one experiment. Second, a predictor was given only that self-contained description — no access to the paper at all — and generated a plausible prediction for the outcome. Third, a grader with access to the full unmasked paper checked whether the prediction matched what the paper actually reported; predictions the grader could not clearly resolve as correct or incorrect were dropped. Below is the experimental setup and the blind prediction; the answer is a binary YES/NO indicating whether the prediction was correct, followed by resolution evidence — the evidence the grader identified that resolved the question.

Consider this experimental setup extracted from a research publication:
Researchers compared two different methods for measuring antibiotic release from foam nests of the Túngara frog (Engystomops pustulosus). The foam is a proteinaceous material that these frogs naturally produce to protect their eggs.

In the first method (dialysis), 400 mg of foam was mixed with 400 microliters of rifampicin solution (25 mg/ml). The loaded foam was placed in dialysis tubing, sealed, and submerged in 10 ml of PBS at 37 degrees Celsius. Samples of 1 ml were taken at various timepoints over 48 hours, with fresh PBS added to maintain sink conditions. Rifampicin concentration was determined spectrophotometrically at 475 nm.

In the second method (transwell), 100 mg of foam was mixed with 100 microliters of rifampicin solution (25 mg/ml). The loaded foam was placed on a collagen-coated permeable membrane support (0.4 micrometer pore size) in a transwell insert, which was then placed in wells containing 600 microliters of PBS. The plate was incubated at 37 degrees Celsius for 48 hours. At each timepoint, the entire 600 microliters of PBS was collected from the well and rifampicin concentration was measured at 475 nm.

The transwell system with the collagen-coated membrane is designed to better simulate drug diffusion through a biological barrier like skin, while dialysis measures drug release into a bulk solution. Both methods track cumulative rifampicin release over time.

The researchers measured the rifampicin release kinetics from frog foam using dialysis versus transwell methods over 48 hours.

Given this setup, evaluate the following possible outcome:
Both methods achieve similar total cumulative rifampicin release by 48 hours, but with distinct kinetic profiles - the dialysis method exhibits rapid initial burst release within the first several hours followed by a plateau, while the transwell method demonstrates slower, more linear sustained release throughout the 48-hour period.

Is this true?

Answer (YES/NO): NO